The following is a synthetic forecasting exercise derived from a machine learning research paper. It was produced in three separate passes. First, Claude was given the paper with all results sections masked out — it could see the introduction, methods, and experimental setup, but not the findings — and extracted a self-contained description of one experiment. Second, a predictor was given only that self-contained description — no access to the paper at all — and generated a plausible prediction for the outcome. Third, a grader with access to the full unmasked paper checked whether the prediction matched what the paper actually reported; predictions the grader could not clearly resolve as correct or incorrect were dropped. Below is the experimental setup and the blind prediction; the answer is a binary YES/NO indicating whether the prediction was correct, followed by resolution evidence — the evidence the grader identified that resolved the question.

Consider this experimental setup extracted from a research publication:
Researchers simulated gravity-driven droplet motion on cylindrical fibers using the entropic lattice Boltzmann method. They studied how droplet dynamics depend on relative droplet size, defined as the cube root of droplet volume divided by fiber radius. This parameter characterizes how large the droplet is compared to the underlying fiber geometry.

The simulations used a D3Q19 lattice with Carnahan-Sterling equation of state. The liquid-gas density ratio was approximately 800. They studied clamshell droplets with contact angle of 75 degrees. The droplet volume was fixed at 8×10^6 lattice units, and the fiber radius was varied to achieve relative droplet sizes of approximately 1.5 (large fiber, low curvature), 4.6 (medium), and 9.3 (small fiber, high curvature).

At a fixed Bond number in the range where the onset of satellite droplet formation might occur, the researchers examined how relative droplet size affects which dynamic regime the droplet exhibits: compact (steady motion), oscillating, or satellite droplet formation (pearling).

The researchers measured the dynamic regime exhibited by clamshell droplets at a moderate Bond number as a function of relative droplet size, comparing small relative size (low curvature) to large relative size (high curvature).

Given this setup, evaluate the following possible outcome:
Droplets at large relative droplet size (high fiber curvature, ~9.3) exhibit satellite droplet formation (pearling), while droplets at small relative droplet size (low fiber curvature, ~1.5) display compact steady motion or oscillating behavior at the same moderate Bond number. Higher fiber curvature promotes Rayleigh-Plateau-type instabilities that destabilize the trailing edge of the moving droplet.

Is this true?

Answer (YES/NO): YES